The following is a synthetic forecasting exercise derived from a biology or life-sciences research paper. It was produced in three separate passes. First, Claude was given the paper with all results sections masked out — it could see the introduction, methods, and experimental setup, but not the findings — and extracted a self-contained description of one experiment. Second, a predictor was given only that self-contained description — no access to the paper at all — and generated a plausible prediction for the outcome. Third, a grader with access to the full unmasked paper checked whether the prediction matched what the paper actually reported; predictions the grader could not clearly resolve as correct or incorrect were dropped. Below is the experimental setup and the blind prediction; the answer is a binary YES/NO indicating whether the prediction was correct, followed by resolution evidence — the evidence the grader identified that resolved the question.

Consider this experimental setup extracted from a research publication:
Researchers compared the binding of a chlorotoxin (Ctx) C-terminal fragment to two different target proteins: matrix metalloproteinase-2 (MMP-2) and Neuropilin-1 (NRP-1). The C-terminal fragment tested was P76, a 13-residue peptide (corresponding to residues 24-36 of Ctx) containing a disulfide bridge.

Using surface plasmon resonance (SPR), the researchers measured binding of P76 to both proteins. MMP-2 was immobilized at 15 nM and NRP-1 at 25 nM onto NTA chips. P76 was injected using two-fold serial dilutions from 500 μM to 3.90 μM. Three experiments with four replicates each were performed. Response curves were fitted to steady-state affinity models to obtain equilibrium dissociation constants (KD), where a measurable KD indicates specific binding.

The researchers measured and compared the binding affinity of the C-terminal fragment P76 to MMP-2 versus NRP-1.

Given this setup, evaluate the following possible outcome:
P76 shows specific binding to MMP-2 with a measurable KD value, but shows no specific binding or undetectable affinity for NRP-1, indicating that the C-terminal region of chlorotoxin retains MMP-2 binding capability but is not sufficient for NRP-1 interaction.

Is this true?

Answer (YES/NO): NO